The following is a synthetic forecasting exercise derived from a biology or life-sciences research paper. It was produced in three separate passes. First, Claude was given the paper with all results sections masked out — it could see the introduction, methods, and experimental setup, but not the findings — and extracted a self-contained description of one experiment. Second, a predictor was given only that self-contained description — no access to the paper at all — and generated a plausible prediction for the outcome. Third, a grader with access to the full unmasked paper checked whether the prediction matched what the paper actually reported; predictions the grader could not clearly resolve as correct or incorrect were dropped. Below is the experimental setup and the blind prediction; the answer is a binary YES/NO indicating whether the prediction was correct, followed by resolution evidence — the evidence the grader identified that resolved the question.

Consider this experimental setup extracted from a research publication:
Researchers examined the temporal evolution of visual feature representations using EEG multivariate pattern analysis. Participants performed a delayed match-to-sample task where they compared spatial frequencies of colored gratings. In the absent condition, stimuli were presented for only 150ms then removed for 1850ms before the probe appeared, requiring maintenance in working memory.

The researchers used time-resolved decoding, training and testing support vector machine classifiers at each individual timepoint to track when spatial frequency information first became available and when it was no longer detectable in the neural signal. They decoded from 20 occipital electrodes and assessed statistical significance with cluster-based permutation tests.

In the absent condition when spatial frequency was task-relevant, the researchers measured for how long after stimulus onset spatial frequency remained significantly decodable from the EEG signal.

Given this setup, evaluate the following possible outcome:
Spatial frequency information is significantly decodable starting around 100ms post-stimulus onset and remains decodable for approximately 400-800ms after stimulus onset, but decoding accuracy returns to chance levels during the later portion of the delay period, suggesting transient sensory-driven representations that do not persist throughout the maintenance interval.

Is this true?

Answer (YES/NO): NO